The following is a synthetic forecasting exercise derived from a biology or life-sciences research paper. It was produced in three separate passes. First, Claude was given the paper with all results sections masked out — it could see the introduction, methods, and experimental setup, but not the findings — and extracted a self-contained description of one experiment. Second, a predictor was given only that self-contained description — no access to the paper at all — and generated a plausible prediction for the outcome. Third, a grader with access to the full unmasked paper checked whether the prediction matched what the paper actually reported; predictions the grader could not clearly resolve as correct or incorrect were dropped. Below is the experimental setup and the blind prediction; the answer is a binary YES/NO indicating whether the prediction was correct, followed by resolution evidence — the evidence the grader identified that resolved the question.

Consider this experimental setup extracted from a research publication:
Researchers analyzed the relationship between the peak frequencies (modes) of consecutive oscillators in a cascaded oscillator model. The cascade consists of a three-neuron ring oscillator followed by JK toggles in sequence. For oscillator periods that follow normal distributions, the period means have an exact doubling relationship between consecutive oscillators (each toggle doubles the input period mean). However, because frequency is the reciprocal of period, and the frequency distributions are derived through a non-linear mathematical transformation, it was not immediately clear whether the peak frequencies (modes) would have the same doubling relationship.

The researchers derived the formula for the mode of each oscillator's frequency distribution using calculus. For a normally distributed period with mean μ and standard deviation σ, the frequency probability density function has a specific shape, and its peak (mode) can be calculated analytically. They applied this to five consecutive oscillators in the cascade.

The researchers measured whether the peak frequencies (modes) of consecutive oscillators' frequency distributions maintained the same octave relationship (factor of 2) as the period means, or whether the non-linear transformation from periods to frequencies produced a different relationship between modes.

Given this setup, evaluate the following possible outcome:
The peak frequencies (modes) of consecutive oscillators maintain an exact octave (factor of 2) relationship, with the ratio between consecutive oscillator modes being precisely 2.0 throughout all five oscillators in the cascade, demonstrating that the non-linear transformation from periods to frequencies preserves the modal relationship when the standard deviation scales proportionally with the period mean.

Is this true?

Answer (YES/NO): YES